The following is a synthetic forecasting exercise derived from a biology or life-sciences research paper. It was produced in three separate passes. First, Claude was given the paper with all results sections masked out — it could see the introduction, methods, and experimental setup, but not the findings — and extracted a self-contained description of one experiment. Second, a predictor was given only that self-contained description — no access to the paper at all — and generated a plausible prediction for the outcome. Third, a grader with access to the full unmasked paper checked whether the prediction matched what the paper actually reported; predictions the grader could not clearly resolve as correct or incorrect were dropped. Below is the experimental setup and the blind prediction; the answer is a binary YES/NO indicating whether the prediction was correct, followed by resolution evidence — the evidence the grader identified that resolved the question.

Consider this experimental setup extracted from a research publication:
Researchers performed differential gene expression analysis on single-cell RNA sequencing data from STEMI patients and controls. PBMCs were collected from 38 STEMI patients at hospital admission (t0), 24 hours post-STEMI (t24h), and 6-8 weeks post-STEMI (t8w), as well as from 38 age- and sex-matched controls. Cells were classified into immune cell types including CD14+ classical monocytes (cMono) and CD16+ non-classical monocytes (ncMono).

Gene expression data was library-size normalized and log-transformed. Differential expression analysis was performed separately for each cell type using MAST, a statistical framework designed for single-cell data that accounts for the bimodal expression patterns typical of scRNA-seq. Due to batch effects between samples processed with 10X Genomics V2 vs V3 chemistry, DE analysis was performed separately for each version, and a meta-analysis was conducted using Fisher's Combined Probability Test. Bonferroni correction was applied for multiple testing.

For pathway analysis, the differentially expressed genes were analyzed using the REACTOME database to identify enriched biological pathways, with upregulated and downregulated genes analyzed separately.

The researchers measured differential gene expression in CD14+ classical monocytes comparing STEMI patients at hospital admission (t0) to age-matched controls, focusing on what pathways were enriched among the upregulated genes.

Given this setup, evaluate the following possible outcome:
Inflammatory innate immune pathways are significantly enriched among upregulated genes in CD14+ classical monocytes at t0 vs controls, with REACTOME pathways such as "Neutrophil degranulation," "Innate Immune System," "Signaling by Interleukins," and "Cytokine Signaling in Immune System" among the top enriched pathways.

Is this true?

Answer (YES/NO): YES